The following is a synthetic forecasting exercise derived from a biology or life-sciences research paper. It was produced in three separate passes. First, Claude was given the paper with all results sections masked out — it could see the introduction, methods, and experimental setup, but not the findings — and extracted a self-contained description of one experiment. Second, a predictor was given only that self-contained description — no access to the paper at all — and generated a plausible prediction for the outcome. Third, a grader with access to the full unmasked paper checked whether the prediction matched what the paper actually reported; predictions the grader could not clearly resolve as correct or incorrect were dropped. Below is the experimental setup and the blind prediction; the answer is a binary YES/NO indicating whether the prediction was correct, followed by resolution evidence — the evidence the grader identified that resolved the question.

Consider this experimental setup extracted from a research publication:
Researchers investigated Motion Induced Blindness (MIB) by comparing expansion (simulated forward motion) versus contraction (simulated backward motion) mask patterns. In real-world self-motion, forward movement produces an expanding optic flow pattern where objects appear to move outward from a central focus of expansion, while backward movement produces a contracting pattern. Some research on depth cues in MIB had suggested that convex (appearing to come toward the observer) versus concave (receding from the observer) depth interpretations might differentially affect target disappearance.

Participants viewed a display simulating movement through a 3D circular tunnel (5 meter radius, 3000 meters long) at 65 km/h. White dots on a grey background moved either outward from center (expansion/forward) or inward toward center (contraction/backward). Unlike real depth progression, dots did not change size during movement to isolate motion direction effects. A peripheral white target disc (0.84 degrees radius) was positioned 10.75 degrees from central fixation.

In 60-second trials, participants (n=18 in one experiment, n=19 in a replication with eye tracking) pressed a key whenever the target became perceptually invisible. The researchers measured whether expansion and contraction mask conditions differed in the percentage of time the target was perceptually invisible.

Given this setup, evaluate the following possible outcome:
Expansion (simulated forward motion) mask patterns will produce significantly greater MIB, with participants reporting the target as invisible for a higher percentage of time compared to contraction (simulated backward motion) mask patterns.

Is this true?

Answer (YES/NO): NO